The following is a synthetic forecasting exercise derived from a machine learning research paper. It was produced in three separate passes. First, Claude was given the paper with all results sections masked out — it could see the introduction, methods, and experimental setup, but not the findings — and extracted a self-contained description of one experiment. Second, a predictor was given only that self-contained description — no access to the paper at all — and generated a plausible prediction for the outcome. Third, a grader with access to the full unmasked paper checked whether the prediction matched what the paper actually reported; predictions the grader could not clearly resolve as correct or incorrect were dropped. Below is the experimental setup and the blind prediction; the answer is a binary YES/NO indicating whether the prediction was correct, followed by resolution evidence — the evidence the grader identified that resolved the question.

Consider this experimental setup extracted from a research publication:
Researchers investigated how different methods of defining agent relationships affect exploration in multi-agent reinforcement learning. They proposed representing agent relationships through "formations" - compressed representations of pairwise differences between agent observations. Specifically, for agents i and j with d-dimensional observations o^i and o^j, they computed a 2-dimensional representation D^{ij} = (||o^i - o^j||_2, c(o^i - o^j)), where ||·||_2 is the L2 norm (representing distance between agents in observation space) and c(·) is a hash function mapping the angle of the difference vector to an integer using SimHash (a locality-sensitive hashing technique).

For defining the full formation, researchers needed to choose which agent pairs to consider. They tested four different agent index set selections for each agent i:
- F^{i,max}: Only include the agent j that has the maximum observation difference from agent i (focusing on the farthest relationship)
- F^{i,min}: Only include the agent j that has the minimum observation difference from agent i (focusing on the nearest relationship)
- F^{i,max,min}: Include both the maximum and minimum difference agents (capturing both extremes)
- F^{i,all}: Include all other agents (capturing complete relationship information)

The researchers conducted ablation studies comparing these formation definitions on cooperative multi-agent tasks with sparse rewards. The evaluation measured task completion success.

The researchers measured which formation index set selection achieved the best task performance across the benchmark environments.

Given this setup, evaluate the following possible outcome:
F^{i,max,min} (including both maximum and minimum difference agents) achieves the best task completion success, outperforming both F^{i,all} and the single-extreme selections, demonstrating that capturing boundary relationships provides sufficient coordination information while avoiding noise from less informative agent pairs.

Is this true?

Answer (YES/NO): YES